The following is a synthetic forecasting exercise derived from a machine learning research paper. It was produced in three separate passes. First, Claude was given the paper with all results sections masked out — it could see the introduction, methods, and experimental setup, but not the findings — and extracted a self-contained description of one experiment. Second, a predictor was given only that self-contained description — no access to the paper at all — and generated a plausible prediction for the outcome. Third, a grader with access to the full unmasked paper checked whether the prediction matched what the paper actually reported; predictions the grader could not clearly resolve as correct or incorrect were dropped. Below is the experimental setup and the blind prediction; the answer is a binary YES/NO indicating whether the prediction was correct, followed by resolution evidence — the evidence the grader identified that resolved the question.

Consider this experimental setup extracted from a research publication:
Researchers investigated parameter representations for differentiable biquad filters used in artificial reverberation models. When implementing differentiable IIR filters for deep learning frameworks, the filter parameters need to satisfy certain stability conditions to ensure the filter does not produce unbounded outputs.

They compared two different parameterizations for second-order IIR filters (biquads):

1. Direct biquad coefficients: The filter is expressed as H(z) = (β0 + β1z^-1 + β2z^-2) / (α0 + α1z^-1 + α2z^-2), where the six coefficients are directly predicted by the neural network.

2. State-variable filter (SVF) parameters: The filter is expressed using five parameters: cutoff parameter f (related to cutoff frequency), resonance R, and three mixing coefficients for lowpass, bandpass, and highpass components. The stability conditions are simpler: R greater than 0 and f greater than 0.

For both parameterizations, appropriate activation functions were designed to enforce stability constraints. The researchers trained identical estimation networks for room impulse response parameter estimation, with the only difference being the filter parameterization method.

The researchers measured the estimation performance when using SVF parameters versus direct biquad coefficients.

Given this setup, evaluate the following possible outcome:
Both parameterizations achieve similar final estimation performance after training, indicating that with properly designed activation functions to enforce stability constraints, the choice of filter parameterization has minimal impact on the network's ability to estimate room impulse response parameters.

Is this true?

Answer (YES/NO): NO